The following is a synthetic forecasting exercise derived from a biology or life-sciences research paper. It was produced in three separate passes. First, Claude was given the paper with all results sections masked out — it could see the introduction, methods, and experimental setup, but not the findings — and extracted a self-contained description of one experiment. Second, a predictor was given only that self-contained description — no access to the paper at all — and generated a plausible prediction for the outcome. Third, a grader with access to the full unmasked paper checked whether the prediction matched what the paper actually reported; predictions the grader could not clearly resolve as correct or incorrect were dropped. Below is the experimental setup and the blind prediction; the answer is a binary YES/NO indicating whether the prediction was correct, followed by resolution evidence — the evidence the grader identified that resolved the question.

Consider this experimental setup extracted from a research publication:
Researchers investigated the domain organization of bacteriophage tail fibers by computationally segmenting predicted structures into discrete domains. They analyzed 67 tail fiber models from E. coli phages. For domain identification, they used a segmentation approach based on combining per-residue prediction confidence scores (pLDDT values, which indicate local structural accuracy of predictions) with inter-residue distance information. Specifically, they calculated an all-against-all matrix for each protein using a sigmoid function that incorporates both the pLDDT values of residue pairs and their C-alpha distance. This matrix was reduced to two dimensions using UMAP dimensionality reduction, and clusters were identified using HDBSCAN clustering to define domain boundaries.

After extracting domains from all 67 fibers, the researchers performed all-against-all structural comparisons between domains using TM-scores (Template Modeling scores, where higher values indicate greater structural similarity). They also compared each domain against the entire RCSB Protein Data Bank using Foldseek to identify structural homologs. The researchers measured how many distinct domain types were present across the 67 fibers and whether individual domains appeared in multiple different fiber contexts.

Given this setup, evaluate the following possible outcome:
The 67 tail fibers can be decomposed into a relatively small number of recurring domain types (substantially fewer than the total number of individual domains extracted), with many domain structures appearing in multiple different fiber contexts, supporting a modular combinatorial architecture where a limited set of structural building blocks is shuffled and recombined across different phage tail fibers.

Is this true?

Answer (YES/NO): YES